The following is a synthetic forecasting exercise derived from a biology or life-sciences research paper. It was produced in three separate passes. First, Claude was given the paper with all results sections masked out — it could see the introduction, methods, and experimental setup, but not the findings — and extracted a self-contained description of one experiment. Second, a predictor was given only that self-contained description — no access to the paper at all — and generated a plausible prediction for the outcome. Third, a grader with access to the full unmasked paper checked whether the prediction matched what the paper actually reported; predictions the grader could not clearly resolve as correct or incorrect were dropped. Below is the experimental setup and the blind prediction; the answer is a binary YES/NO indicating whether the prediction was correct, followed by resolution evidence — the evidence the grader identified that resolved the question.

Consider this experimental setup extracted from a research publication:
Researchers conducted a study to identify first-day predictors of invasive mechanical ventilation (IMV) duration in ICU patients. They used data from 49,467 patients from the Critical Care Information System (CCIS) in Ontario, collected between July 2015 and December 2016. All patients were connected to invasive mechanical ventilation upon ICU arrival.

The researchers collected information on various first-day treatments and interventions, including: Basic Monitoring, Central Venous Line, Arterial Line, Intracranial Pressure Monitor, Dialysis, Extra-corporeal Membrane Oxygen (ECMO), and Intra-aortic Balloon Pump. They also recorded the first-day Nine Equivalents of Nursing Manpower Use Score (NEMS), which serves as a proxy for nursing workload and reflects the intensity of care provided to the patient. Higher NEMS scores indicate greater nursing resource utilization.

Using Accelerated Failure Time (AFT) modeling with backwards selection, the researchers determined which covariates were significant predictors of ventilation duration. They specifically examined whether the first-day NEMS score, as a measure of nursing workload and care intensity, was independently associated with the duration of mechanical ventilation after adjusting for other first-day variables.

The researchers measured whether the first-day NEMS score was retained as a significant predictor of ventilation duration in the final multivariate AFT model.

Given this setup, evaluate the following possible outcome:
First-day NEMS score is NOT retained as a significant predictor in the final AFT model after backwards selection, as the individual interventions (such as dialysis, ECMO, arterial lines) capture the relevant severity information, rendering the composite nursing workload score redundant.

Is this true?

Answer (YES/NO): NO